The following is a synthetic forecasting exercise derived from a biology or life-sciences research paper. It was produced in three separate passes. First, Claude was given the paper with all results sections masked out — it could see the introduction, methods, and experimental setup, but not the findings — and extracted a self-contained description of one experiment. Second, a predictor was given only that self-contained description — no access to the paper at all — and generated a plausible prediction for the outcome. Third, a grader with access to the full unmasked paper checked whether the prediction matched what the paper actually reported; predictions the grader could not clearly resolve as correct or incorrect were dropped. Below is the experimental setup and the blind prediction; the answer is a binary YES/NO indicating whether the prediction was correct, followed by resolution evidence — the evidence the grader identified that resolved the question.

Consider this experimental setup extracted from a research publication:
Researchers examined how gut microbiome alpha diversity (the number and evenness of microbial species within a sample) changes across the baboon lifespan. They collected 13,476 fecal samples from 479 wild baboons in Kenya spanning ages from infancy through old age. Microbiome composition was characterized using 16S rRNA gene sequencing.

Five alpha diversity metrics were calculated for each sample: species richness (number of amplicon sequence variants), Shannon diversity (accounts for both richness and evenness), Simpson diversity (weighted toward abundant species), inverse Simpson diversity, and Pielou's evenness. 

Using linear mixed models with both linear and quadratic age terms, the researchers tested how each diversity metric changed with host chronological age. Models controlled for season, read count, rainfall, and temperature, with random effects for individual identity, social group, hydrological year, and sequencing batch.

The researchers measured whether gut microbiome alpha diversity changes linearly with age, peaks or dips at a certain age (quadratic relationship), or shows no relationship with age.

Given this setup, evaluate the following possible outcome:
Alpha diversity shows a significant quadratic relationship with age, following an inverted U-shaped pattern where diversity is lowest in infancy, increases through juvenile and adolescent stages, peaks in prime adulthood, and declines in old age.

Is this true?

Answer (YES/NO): NO